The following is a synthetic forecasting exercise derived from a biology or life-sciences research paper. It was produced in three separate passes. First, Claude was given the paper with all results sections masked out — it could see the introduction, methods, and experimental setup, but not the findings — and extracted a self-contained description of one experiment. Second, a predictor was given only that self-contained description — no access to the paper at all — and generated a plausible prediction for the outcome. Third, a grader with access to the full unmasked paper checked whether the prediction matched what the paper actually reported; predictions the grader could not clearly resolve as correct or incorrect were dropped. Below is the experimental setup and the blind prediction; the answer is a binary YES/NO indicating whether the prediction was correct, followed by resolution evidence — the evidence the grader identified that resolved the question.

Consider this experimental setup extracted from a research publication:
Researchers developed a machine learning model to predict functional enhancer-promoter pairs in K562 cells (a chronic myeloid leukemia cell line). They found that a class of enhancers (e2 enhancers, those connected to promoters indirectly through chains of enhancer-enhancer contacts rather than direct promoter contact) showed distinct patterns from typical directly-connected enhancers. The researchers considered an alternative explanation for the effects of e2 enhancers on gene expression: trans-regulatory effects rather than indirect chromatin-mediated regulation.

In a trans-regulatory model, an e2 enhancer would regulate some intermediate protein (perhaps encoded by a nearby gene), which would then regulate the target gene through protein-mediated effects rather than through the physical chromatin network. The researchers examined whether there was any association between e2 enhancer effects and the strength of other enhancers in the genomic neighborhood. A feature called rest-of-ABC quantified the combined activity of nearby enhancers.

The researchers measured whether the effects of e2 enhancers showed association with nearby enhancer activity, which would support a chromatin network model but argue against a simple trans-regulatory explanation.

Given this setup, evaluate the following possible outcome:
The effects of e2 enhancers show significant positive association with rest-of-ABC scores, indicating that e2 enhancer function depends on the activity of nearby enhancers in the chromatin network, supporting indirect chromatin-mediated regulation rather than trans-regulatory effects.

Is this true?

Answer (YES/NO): YES